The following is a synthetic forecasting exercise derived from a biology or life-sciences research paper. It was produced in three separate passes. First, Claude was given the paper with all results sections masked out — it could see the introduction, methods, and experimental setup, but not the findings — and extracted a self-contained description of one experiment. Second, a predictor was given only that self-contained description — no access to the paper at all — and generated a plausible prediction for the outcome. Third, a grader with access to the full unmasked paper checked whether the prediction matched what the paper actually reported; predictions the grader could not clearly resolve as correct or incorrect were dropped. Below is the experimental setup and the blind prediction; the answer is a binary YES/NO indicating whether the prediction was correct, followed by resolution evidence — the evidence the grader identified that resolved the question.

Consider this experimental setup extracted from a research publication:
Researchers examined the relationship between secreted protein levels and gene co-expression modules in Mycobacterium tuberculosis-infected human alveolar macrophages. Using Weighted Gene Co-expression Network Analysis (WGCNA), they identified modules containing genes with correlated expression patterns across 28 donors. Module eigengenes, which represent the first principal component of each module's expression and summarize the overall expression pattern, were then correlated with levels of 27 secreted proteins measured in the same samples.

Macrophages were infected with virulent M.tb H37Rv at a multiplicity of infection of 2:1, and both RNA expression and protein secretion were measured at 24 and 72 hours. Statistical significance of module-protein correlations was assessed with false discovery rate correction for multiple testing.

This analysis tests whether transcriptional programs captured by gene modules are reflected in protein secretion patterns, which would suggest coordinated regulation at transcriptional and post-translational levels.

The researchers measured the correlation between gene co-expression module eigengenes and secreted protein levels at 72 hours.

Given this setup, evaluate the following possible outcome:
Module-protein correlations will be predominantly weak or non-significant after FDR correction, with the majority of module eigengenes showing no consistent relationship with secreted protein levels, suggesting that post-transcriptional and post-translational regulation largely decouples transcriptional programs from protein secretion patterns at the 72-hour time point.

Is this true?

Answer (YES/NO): NO